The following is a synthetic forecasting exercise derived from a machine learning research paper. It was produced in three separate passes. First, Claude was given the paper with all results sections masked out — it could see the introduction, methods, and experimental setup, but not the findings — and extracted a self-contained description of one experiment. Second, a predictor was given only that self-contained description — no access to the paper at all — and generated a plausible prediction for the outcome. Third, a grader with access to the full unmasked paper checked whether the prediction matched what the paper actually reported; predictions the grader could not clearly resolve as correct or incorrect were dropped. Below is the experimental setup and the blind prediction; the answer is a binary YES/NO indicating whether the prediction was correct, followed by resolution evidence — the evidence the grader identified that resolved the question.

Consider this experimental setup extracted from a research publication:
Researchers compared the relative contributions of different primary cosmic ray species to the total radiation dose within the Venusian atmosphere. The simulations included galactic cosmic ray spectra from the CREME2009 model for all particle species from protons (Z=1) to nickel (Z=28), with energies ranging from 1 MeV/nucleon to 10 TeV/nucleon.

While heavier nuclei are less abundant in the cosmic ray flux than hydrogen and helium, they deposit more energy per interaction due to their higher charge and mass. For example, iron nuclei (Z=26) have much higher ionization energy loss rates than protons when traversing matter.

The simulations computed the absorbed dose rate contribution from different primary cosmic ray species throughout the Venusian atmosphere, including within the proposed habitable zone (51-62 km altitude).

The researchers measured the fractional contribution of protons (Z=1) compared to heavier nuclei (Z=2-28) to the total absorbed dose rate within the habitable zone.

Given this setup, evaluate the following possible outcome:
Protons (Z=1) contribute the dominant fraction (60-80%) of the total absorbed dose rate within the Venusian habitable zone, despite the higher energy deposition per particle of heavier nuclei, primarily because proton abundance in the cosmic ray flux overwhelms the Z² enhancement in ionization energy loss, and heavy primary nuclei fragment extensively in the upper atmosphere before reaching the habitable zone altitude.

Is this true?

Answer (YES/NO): YES